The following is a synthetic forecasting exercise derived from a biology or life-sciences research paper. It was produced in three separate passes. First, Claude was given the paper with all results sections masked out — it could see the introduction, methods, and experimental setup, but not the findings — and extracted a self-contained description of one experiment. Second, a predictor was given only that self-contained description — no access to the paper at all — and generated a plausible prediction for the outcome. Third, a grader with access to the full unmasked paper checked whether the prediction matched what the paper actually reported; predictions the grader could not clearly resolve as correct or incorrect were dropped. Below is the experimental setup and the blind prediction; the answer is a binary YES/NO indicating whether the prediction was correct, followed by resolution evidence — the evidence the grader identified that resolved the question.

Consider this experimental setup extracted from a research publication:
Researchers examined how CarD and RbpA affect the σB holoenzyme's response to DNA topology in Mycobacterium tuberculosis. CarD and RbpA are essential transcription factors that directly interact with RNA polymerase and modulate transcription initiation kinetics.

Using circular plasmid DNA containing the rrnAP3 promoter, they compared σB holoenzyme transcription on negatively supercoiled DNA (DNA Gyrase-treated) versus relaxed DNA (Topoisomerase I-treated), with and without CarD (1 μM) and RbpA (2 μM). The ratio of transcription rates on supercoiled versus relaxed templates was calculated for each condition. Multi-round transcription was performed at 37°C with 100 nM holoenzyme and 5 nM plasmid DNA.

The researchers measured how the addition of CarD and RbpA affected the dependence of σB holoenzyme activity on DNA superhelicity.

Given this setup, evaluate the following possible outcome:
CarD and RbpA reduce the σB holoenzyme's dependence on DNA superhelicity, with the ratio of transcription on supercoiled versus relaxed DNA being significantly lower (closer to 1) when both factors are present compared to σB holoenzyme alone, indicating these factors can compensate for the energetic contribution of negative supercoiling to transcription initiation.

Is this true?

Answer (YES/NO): NO